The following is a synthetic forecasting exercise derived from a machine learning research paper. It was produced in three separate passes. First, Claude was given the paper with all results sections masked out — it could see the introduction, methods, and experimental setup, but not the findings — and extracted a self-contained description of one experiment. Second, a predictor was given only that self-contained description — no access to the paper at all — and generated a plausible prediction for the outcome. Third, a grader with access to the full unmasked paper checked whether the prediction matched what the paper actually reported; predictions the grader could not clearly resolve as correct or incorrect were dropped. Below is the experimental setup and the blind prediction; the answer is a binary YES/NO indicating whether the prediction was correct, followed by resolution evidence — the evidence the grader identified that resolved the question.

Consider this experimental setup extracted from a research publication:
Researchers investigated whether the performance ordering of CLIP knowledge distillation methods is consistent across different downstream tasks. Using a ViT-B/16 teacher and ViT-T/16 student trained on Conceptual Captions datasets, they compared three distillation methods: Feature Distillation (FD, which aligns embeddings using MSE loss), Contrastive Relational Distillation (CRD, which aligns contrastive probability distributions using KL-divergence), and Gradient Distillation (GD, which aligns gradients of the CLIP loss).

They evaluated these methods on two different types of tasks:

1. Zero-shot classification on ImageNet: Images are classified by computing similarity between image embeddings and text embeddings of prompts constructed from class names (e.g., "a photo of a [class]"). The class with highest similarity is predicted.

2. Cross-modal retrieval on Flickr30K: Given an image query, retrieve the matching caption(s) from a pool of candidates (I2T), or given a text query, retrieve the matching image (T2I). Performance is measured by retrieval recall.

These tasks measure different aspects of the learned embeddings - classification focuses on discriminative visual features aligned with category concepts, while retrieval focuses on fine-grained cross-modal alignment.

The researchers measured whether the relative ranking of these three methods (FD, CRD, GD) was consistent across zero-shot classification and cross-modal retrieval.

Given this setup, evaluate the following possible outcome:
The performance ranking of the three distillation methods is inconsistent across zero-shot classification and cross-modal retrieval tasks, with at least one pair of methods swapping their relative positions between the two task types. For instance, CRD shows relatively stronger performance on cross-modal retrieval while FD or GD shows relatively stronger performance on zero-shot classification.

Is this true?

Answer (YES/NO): NO